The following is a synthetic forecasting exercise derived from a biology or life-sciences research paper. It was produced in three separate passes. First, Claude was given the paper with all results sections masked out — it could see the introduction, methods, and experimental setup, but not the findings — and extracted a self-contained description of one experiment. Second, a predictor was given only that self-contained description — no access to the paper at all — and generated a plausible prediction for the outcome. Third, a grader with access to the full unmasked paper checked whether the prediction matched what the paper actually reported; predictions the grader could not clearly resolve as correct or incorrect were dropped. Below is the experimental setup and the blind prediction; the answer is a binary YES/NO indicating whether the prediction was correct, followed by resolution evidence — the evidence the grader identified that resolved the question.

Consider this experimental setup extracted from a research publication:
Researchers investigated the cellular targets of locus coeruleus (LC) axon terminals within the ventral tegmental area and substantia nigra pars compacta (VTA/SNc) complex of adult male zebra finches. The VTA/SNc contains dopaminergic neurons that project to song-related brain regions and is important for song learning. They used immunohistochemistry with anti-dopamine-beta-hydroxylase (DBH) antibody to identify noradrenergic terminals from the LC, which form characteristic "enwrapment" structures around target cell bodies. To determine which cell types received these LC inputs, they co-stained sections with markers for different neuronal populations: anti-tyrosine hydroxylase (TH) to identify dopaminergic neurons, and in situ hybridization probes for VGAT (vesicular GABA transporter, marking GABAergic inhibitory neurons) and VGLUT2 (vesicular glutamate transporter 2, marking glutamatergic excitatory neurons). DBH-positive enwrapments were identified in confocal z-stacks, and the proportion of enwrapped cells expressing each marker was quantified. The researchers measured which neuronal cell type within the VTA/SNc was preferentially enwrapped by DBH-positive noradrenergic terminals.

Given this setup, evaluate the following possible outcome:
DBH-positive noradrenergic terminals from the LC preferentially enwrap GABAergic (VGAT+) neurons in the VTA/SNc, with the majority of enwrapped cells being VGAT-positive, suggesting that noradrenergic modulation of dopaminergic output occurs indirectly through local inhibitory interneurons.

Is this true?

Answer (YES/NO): YES